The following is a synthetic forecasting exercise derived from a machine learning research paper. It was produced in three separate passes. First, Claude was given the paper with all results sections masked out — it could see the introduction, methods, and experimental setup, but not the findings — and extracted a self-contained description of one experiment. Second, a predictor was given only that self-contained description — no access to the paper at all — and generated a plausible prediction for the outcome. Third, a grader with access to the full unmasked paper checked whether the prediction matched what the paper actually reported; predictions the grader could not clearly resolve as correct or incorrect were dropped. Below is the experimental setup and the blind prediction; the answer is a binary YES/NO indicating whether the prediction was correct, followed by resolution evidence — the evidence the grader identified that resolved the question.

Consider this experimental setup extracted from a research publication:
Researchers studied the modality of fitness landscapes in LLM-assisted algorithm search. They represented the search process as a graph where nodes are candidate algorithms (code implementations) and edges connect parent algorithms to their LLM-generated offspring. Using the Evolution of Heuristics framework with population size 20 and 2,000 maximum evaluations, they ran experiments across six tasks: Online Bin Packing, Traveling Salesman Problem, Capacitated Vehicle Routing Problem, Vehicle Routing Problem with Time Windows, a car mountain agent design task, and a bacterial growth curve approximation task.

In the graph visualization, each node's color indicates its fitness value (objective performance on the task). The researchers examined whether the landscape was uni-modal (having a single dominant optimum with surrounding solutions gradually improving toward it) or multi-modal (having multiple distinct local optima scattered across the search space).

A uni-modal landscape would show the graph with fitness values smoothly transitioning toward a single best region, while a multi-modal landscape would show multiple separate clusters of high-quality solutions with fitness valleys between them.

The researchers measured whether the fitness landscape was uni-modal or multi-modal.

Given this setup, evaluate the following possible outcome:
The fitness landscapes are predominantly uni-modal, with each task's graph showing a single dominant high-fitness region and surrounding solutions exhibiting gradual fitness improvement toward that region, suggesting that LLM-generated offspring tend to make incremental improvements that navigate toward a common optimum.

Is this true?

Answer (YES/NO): NO